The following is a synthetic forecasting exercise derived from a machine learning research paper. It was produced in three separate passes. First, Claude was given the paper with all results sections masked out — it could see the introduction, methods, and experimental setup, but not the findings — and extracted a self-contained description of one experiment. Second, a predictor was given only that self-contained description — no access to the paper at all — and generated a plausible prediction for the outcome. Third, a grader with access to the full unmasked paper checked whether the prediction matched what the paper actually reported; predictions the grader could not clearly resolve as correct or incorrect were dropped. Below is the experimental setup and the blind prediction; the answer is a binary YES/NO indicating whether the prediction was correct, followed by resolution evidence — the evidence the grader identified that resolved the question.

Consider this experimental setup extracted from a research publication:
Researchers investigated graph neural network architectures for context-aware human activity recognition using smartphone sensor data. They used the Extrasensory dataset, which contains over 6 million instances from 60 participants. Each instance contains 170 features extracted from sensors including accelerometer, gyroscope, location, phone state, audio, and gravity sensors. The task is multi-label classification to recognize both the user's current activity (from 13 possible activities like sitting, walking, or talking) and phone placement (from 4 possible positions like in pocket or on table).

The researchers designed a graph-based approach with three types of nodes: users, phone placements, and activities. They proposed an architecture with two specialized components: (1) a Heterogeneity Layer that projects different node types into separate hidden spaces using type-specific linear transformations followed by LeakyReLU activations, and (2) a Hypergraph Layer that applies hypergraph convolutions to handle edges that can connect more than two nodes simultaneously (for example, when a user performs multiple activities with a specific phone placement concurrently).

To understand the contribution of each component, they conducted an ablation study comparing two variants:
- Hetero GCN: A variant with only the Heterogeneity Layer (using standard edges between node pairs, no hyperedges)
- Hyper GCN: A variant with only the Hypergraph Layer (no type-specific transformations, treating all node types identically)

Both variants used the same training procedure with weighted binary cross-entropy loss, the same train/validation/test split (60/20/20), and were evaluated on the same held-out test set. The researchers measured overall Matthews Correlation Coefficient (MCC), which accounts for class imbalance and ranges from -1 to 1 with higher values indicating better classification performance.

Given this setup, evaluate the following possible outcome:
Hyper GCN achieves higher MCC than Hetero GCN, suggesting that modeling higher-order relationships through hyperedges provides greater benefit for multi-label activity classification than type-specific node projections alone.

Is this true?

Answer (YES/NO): NO